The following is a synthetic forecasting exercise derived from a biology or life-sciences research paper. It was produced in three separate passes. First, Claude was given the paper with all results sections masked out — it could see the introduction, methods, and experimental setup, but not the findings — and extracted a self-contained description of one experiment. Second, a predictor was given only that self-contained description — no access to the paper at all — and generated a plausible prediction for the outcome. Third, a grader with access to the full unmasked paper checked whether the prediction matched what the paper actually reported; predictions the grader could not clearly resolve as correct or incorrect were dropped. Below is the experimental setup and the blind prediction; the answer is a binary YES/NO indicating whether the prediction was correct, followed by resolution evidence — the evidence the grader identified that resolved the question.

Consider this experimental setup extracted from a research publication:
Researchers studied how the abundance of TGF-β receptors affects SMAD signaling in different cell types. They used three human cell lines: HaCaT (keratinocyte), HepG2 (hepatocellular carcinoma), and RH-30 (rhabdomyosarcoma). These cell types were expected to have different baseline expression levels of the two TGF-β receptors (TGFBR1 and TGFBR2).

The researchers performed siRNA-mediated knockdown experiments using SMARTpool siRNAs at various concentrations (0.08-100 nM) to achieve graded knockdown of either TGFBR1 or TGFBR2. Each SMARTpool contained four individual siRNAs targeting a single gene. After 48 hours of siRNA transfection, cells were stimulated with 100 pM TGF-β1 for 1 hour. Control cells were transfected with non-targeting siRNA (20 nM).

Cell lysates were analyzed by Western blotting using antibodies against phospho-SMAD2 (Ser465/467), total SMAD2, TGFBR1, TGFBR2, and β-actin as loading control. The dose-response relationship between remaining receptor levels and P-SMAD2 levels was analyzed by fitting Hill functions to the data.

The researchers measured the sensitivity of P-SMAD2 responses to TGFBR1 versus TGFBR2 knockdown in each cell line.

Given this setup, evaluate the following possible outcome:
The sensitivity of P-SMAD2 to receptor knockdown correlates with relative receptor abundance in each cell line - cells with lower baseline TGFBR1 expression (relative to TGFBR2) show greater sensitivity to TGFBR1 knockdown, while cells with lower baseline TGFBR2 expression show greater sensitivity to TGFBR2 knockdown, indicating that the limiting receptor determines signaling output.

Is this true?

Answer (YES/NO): YES